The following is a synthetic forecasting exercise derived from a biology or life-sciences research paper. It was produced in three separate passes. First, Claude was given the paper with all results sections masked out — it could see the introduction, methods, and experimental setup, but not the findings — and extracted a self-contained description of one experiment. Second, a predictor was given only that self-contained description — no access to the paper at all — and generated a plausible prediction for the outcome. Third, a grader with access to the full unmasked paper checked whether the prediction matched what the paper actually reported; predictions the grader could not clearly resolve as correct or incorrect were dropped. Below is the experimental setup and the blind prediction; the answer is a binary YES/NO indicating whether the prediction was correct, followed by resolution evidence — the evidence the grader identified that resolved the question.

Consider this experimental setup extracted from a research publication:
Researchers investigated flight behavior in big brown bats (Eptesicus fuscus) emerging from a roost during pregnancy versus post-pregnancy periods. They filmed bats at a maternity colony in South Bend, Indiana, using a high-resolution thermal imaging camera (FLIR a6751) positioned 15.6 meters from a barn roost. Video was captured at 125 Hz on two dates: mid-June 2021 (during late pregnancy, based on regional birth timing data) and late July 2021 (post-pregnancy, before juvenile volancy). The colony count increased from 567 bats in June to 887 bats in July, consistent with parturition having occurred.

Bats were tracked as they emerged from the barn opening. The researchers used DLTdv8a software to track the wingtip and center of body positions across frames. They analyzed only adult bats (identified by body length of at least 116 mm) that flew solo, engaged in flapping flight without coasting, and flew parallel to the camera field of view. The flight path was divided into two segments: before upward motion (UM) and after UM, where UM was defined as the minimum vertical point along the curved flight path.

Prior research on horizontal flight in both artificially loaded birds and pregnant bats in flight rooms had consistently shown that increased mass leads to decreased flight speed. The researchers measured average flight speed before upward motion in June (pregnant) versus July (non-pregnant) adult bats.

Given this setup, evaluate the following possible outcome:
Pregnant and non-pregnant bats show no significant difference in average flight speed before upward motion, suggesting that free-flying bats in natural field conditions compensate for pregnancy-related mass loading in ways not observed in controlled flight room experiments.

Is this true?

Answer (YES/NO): NO